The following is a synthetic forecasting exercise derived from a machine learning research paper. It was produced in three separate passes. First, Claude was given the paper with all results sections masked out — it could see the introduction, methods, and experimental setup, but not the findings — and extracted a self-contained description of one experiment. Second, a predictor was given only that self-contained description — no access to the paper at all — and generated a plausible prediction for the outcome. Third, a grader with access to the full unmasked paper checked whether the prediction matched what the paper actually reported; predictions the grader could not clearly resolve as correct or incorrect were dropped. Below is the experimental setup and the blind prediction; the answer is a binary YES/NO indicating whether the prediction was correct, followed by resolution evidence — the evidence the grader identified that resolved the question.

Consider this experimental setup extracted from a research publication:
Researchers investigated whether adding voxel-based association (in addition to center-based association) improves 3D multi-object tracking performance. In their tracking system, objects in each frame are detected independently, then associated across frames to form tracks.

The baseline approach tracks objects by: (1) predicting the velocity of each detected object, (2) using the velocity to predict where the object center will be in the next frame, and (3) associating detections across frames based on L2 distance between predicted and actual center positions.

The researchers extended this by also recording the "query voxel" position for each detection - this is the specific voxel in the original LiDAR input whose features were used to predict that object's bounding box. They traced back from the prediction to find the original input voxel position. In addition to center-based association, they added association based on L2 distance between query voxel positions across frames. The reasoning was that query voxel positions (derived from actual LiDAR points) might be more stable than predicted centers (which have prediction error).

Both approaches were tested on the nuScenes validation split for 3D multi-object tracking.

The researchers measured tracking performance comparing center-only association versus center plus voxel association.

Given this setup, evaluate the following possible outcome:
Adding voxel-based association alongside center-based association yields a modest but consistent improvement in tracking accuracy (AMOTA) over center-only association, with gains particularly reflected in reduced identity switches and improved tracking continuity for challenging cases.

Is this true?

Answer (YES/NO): NO